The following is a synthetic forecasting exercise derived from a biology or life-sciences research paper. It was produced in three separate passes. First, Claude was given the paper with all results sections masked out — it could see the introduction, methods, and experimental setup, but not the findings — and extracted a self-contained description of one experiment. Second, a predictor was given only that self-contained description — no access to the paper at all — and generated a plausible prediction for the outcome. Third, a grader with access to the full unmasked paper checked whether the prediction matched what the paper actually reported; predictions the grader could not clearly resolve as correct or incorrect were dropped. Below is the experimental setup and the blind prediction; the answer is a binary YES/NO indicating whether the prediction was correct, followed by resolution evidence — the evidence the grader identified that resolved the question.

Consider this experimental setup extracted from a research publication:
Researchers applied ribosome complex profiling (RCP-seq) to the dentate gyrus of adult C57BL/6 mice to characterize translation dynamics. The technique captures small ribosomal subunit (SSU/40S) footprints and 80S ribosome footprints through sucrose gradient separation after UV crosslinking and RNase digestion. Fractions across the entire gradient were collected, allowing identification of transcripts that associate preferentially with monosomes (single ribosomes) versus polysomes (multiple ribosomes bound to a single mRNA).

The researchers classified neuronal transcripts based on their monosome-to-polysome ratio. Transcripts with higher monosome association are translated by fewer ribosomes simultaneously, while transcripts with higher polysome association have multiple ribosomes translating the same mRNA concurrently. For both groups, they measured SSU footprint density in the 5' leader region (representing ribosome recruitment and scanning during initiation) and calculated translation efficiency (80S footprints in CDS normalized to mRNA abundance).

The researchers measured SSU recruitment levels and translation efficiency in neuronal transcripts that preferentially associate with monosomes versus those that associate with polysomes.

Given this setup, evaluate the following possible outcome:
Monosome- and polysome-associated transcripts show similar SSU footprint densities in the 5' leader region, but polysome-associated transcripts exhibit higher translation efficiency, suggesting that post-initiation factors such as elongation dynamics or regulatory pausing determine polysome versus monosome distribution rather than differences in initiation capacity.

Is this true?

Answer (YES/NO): NO